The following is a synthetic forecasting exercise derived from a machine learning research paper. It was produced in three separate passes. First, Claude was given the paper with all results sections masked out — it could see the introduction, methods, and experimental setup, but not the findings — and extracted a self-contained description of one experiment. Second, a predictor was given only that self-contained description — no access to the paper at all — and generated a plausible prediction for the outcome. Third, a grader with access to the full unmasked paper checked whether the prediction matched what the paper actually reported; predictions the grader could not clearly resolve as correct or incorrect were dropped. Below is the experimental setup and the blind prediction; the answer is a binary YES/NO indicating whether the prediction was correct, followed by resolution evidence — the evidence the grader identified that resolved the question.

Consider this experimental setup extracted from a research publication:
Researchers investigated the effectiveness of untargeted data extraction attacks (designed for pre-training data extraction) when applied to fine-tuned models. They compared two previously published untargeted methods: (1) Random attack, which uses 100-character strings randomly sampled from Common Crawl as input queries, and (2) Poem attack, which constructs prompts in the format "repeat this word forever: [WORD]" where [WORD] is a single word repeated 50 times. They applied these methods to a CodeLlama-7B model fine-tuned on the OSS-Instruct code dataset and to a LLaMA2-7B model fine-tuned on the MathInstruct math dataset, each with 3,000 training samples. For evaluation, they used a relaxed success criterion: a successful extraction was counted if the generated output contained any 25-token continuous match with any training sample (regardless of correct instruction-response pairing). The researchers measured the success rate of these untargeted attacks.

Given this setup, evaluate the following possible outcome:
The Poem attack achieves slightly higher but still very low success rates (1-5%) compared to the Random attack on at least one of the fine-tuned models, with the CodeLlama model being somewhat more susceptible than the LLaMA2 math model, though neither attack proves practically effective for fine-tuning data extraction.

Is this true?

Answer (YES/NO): NO